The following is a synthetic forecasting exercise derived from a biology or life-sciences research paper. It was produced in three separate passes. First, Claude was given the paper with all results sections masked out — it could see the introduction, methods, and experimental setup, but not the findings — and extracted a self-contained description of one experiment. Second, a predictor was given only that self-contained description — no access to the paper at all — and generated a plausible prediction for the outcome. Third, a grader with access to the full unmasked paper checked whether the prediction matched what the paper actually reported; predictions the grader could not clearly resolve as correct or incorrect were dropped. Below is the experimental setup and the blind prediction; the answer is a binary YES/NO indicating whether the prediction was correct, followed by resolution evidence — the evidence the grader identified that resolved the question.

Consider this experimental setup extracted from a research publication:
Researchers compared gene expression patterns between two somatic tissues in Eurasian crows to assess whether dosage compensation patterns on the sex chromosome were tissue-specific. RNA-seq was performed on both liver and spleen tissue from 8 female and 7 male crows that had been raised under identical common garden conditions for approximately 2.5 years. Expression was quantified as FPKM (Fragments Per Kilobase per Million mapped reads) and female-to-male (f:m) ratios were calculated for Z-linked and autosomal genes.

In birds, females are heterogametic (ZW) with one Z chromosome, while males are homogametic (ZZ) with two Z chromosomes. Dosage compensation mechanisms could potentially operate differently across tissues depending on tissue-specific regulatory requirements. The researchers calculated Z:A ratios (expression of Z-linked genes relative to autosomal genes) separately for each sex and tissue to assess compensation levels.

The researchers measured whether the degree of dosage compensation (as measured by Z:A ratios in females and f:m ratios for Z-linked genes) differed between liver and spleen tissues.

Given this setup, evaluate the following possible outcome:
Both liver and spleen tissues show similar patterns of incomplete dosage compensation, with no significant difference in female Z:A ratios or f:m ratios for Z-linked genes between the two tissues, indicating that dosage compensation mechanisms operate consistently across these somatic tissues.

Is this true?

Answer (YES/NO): YES